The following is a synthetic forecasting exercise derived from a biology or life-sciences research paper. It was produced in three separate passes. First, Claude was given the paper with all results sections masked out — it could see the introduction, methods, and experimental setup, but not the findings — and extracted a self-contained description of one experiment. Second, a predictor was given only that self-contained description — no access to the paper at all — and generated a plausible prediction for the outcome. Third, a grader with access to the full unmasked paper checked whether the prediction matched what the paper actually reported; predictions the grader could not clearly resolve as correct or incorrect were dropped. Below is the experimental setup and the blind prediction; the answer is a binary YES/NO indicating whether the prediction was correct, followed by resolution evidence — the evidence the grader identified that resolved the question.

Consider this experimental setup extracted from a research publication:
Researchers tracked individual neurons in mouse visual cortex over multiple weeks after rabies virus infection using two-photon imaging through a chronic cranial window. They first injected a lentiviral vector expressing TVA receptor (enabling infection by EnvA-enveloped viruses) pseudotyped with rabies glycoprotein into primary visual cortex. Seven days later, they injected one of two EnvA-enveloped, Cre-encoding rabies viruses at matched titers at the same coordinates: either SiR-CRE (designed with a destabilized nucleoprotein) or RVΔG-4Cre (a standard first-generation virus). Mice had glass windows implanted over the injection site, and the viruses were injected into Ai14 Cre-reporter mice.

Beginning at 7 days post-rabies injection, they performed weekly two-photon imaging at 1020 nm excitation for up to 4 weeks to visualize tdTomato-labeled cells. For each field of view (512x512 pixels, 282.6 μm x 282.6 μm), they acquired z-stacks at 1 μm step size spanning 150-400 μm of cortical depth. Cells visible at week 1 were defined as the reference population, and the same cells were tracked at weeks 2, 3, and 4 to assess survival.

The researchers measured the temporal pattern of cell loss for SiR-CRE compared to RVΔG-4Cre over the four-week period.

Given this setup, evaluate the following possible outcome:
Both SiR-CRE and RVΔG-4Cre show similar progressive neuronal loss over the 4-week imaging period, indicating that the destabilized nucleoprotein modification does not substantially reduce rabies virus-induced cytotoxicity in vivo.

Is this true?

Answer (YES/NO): NO